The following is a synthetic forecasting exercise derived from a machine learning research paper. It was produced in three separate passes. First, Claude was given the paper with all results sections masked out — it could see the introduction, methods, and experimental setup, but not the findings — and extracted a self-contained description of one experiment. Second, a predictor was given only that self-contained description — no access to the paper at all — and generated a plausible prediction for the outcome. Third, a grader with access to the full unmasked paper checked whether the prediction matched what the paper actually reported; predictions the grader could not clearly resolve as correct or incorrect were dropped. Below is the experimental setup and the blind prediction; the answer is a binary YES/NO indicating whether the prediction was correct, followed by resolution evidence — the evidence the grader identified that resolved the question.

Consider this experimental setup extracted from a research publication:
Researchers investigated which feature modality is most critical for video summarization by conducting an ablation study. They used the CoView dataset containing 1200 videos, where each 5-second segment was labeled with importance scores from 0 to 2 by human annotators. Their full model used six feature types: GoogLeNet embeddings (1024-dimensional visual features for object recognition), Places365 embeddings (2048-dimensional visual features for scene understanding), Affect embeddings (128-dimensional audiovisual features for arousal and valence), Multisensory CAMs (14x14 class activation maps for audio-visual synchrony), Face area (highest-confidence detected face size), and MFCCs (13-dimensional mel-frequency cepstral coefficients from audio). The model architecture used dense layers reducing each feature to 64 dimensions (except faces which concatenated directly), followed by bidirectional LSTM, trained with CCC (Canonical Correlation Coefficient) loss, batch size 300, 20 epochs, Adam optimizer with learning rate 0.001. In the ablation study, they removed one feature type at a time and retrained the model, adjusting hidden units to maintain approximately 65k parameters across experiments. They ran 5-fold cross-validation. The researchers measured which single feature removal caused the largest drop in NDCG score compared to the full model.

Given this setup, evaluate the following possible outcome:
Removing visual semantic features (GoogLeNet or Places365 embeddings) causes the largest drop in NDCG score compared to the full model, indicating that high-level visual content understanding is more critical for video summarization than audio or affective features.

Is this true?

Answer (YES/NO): NO